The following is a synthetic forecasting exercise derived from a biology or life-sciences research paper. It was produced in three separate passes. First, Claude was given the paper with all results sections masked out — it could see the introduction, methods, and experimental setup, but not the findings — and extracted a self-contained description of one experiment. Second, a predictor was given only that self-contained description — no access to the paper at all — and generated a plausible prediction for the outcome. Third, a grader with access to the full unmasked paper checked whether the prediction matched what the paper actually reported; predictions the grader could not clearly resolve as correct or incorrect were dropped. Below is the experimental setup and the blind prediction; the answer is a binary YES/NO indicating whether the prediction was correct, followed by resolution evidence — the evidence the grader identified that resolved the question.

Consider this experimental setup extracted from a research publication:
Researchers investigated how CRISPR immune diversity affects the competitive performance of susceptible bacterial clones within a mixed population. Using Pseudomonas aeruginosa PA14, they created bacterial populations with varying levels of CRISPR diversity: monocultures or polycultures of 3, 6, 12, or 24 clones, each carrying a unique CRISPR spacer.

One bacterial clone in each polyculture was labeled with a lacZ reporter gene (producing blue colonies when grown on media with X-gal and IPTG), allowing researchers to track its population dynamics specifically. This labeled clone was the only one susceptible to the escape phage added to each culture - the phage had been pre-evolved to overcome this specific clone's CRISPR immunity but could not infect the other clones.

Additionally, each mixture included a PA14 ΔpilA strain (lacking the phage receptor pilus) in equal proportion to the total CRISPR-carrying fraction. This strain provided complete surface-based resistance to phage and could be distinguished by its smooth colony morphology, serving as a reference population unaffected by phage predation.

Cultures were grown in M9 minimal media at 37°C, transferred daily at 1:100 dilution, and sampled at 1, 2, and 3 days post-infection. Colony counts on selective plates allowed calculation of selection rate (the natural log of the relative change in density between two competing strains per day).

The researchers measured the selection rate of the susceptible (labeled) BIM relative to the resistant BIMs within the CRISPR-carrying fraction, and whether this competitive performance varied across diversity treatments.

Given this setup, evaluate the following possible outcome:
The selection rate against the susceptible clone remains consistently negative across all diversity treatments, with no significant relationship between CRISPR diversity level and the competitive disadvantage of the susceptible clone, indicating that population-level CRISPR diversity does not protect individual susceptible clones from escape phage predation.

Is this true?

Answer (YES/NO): NO